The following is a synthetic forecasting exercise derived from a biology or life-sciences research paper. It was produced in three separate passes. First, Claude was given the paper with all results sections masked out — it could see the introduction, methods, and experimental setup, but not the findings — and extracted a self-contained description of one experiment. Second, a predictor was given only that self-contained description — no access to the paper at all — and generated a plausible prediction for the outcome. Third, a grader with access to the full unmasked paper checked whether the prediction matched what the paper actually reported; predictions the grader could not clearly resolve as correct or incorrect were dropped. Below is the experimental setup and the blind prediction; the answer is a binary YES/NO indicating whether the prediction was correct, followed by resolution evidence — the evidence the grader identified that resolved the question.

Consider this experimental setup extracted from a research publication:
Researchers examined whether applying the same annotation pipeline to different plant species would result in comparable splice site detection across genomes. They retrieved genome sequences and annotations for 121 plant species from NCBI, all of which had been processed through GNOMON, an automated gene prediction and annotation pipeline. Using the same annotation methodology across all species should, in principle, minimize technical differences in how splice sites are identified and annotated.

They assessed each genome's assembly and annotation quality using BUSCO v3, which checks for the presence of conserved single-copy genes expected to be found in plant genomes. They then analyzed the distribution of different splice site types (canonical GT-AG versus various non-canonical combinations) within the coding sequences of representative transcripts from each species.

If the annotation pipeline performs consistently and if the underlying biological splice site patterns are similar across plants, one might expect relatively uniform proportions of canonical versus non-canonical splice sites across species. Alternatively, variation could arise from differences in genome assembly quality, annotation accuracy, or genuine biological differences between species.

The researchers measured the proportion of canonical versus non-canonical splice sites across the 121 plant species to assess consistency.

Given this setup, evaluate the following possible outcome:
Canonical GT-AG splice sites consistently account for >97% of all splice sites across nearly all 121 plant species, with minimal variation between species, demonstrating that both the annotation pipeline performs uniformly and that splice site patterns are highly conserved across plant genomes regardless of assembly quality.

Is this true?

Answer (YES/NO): NO